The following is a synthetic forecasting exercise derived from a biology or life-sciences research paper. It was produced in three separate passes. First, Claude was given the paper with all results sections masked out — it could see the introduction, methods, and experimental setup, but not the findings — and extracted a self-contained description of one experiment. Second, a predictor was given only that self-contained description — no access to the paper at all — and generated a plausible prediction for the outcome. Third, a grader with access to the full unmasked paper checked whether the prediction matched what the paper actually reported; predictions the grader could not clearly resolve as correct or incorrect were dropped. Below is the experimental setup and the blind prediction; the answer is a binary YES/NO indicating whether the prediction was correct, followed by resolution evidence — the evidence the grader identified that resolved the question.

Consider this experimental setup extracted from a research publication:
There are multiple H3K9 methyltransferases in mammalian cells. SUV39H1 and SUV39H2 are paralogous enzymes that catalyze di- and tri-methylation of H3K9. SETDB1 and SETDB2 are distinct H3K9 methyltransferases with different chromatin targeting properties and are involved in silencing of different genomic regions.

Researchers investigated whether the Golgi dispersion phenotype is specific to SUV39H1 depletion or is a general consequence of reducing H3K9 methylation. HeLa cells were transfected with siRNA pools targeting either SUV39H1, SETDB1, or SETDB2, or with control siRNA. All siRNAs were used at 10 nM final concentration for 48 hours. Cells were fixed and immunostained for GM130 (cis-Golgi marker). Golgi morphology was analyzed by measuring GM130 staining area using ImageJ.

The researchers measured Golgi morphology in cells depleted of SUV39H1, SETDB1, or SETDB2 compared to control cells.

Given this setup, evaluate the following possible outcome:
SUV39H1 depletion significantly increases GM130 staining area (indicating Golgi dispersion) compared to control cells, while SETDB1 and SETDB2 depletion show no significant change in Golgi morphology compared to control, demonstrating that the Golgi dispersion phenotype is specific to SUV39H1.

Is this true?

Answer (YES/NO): YES